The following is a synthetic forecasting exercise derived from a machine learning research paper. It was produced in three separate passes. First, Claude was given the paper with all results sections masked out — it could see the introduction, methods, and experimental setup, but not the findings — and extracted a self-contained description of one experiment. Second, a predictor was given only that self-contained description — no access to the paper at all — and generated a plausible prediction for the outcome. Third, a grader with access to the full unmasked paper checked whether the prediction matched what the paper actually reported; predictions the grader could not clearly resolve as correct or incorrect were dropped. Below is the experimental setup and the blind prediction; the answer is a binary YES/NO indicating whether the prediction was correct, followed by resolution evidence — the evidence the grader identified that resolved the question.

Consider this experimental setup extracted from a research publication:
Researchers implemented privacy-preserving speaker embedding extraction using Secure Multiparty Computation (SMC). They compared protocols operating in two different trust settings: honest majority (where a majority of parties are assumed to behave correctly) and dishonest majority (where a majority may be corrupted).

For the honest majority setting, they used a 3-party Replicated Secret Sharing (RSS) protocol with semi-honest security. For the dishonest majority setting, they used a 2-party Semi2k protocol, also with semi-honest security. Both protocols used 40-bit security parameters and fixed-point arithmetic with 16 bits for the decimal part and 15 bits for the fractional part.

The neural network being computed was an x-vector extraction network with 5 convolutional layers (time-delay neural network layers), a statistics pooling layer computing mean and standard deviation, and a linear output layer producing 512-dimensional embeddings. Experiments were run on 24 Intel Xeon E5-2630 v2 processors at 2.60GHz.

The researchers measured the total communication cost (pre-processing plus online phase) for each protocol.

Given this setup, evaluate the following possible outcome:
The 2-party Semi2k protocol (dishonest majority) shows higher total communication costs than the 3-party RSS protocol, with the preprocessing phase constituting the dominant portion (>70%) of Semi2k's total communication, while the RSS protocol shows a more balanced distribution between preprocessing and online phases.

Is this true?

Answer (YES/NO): YES